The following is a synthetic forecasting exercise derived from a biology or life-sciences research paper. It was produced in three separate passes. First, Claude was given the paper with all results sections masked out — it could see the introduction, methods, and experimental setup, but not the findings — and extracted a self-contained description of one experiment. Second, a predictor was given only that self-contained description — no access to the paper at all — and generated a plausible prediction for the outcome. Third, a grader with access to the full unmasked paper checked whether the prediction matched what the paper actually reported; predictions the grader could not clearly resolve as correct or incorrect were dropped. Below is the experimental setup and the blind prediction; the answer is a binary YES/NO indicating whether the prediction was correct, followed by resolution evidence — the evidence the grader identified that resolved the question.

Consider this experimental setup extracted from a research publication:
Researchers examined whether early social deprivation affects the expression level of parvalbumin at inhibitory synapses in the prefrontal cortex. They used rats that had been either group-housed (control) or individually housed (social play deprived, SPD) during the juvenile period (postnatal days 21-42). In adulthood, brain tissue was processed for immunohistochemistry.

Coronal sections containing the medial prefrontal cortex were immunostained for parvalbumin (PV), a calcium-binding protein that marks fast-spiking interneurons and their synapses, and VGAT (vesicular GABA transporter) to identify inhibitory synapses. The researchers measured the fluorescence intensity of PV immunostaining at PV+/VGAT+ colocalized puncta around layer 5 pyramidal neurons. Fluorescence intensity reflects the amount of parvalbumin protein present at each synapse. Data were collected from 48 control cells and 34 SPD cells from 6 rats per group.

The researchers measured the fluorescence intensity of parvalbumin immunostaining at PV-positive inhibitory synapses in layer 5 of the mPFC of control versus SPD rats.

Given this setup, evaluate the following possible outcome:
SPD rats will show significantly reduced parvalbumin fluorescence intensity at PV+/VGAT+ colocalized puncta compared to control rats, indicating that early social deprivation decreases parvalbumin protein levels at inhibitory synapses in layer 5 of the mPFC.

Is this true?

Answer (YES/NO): YES